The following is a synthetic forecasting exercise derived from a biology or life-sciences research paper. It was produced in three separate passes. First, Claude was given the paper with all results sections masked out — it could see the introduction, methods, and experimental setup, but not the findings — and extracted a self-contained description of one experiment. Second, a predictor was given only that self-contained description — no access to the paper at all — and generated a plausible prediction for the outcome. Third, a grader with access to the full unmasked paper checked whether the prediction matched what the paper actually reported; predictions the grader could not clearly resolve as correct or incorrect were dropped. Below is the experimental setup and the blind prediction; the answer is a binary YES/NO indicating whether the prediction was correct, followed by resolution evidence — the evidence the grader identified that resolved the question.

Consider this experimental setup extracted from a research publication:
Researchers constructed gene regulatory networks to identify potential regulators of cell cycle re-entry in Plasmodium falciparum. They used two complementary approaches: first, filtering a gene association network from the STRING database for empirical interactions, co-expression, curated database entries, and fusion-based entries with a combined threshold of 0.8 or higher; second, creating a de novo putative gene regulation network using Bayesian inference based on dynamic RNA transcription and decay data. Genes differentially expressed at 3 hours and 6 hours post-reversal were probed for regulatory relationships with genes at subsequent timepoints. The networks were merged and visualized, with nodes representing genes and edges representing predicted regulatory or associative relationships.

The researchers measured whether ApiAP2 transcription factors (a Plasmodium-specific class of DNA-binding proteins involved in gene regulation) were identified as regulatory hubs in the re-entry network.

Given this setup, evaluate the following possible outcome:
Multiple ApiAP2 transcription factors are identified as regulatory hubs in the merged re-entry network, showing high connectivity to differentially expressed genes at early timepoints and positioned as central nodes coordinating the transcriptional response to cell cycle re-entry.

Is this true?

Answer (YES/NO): NO